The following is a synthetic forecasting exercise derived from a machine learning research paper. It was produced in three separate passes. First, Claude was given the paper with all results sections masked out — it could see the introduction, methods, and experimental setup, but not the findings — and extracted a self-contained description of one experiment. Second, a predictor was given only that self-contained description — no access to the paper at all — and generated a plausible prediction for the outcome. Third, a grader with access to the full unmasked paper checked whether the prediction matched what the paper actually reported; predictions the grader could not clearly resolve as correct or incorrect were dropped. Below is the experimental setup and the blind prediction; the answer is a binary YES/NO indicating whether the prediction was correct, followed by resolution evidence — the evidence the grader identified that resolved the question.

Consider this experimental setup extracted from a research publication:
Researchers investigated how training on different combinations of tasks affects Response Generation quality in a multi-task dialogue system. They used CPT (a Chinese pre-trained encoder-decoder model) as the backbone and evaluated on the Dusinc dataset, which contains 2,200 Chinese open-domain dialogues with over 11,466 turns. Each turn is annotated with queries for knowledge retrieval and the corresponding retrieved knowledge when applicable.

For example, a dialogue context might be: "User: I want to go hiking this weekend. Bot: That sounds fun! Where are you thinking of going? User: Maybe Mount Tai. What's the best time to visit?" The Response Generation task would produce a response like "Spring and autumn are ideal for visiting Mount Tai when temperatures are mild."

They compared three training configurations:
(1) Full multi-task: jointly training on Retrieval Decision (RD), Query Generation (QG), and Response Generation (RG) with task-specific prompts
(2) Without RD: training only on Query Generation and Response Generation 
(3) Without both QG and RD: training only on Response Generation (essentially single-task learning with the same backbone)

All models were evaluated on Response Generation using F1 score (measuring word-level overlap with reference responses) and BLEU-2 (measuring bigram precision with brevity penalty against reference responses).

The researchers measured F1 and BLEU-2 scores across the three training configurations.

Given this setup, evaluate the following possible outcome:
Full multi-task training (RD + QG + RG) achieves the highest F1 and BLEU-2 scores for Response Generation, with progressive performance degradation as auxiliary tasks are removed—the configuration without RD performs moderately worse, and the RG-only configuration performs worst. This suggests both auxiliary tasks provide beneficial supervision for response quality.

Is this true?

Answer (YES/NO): YES